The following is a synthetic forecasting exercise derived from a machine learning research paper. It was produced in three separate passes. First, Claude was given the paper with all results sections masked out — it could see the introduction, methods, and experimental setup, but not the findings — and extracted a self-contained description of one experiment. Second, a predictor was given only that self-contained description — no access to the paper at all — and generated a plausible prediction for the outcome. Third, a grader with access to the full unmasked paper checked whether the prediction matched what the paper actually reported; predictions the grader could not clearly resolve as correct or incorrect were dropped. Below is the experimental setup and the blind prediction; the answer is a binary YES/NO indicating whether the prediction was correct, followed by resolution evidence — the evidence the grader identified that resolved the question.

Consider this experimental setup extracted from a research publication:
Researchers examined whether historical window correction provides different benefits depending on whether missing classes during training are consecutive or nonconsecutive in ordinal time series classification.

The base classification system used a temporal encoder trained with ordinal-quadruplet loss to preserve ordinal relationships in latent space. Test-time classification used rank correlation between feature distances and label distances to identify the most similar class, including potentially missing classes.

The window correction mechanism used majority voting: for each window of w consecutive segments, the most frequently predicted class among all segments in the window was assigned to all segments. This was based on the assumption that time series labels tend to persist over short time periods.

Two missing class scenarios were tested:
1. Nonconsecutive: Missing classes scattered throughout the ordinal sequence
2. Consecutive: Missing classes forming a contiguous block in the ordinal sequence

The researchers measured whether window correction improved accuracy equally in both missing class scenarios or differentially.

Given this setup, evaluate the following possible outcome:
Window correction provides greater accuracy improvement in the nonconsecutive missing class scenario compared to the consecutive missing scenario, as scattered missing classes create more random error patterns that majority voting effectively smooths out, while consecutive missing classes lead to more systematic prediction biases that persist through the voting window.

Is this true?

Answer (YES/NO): YES